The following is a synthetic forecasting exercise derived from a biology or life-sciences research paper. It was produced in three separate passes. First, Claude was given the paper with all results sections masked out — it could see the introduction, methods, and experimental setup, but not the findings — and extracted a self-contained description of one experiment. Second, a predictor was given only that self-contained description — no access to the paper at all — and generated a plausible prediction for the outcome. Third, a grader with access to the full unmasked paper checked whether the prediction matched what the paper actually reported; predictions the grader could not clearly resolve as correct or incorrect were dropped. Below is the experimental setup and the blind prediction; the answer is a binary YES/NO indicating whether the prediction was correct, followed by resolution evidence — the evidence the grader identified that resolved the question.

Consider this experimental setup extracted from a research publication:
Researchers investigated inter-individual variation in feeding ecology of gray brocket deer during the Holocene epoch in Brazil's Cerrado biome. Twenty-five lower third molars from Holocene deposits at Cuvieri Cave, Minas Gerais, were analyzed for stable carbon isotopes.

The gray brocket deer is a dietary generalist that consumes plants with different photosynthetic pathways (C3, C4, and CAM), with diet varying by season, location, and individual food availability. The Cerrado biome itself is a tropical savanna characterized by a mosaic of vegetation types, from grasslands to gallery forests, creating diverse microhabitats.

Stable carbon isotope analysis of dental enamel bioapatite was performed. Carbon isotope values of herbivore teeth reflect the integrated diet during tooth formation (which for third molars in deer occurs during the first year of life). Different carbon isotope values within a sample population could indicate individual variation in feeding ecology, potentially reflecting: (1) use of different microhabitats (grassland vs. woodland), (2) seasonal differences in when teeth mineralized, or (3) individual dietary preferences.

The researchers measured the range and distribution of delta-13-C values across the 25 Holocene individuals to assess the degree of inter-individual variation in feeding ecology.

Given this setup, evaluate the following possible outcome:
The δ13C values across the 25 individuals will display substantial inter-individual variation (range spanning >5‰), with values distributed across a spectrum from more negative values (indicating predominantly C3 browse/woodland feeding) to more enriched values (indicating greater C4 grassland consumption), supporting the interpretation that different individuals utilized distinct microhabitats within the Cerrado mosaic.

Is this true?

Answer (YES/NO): NO